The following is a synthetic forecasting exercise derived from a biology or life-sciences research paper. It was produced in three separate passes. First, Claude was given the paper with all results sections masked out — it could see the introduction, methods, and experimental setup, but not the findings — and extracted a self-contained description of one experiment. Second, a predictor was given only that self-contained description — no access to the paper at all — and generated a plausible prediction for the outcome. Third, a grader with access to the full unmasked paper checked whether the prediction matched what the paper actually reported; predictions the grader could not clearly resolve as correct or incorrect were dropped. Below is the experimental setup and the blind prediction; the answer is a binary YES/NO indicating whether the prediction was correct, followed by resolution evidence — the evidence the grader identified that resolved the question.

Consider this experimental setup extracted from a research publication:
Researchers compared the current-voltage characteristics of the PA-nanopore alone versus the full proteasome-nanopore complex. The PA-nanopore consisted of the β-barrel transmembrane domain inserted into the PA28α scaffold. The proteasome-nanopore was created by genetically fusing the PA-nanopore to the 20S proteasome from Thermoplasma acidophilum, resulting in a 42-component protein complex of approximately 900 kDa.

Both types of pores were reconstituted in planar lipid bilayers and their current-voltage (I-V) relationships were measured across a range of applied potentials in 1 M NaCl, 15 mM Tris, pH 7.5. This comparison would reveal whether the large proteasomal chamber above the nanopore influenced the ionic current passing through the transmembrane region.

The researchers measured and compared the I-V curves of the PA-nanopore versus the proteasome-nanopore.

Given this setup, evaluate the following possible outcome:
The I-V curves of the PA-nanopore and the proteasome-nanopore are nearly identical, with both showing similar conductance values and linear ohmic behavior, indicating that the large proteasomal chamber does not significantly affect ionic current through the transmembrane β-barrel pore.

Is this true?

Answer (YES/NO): NO